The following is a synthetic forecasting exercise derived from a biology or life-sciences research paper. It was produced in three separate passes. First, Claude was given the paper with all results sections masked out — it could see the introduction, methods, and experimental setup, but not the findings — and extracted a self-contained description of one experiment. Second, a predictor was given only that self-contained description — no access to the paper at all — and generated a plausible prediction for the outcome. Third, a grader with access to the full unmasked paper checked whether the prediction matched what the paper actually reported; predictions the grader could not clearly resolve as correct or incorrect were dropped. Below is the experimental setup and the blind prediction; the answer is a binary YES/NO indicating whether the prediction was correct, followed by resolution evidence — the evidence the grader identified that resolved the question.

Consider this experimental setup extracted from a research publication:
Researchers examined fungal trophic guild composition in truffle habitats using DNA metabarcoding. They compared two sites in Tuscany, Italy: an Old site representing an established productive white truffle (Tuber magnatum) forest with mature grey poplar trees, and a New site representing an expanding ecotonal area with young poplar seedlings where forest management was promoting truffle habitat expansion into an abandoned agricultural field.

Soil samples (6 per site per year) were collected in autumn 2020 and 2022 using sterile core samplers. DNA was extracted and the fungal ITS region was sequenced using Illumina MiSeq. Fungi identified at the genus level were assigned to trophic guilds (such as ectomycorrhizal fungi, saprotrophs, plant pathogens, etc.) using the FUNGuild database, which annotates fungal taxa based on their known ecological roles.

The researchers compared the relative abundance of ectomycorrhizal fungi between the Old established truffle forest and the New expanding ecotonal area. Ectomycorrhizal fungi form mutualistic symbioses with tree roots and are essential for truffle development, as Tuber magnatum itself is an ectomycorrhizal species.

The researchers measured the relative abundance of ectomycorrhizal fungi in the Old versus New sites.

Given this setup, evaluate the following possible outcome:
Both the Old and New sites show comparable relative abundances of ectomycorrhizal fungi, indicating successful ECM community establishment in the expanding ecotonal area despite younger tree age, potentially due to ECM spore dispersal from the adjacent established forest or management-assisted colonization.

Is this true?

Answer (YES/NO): YES